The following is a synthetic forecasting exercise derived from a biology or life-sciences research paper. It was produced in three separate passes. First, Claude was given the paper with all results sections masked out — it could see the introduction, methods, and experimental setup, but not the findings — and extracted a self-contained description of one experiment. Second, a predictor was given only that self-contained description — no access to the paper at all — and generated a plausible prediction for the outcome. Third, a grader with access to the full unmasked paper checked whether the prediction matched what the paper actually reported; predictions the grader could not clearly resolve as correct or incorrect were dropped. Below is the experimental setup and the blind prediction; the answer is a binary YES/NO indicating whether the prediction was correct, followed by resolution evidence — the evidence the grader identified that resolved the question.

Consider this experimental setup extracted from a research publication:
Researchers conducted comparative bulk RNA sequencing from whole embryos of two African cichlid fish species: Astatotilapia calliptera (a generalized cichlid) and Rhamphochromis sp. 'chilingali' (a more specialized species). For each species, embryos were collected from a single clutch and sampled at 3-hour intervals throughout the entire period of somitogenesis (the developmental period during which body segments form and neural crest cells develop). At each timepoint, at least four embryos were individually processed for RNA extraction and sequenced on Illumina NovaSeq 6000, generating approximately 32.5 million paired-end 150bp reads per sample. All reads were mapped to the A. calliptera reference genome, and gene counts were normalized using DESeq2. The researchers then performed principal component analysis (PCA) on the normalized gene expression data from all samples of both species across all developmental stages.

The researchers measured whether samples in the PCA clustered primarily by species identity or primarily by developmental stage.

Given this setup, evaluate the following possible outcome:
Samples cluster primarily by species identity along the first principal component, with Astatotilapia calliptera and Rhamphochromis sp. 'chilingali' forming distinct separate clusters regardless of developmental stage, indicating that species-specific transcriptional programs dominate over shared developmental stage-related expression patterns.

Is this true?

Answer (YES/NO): NO